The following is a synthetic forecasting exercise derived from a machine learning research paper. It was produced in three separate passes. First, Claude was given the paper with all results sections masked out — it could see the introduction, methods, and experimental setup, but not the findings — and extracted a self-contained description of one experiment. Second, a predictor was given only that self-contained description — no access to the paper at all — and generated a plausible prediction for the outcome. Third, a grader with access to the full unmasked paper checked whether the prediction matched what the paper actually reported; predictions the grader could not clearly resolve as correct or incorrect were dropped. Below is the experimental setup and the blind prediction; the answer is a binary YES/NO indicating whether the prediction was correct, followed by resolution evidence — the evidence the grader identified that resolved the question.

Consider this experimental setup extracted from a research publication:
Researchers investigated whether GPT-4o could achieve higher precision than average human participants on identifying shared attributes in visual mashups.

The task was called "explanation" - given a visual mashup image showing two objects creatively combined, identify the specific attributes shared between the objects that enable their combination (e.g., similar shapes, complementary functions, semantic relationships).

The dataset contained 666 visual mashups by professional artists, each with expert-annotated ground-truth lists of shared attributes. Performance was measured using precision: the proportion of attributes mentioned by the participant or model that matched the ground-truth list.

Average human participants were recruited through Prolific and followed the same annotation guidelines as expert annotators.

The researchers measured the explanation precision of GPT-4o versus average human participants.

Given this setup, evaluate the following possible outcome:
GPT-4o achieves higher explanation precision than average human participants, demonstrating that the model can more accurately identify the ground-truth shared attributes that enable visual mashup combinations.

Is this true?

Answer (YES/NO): YES